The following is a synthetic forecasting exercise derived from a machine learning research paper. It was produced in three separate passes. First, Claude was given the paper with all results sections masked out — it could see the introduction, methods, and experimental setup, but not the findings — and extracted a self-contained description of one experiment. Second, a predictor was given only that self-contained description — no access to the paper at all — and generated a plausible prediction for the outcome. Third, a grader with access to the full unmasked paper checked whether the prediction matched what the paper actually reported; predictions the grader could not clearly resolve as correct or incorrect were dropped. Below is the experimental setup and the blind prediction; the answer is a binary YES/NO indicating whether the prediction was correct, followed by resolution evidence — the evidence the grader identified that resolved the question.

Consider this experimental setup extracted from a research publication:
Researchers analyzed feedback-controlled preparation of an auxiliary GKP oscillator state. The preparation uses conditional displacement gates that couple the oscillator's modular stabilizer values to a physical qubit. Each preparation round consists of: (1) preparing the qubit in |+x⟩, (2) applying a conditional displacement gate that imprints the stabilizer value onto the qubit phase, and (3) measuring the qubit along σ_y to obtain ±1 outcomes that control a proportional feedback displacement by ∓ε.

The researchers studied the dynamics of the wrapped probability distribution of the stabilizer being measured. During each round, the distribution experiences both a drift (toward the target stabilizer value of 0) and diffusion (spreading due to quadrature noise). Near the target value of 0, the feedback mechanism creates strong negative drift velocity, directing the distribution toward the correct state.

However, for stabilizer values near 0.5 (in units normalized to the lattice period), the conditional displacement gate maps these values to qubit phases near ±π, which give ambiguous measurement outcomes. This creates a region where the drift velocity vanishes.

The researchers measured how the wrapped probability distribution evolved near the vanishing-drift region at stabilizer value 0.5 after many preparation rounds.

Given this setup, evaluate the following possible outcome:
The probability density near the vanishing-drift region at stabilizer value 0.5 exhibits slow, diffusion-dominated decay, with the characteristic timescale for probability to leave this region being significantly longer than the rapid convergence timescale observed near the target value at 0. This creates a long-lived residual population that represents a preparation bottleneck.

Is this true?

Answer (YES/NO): YES